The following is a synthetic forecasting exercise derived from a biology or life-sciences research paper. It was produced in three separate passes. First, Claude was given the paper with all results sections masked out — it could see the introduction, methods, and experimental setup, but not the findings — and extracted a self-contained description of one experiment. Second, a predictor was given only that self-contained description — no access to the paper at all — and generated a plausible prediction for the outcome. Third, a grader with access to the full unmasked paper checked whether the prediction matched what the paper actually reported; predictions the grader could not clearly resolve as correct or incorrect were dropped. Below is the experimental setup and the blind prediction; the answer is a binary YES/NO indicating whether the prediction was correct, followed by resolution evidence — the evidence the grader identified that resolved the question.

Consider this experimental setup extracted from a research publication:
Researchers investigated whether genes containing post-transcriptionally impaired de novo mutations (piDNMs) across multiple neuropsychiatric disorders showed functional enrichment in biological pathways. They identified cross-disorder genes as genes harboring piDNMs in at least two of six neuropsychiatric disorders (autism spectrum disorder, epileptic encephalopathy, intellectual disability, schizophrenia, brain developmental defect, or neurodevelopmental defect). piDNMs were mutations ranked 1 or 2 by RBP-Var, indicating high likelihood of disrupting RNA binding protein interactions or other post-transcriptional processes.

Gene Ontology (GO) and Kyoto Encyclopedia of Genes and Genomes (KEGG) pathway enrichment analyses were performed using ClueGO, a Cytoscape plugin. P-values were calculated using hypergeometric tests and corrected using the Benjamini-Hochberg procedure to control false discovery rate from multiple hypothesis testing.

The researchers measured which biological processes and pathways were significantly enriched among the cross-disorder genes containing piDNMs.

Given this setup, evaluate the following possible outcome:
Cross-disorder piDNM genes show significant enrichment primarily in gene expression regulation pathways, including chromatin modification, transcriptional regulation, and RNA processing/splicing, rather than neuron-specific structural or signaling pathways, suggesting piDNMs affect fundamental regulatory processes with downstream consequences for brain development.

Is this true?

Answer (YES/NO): NO